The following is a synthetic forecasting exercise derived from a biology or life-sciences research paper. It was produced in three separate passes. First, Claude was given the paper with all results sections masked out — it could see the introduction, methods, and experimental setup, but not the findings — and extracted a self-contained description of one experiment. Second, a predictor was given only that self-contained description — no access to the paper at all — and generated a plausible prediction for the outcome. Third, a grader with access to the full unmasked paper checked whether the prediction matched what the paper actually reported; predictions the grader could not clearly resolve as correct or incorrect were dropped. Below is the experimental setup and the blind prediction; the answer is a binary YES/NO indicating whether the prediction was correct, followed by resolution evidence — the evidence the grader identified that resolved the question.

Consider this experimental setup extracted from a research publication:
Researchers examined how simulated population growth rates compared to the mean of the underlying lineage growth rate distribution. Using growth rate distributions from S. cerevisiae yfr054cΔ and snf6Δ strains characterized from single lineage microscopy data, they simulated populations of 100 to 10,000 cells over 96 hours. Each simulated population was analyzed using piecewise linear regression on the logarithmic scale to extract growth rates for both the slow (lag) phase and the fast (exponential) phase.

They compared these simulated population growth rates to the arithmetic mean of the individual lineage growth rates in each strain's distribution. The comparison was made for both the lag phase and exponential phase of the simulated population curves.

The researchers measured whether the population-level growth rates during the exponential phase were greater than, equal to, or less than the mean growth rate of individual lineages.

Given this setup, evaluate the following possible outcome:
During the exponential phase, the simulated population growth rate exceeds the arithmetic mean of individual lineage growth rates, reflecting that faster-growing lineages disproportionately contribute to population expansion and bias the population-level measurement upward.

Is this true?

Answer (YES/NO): YES